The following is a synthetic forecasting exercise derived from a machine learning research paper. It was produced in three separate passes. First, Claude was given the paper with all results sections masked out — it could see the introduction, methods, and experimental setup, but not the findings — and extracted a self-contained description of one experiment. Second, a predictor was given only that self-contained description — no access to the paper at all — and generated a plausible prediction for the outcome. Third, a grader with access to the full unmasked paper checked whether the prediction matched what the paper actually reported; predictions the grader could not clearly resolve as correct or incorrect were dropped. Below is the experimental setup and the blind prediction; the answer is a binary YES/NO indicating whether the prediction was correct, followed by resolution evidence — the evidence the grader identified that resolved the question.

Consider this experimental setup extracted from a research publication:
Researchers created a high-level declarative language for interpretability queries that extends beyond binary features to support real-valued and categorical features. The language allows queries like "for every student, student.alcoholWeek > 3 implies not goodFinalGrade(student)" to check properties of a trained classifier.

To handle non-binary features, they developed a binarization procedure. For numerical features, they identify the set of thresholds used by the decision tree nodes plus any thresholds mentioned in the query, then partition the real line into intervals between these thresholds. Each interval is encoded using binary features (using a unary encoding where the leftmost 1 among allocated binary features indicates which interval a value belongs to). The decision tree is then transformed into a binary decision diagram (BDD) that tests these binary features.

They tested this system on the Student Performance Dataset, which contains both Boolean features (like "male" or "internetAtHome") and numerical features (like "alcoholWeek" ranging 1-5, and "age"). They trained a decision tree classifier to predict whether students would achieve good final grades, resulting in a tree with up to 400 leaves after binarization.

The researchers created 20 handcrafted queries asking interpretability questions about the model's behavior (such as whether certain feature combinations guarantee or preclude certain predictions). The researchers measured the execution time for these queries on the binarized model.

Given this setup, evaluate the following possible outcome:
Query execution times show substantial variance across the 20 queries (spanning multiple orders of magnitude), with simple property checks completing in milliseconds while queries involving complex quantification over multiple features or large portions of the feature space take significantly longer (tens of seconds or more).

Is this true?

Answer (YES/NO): NO